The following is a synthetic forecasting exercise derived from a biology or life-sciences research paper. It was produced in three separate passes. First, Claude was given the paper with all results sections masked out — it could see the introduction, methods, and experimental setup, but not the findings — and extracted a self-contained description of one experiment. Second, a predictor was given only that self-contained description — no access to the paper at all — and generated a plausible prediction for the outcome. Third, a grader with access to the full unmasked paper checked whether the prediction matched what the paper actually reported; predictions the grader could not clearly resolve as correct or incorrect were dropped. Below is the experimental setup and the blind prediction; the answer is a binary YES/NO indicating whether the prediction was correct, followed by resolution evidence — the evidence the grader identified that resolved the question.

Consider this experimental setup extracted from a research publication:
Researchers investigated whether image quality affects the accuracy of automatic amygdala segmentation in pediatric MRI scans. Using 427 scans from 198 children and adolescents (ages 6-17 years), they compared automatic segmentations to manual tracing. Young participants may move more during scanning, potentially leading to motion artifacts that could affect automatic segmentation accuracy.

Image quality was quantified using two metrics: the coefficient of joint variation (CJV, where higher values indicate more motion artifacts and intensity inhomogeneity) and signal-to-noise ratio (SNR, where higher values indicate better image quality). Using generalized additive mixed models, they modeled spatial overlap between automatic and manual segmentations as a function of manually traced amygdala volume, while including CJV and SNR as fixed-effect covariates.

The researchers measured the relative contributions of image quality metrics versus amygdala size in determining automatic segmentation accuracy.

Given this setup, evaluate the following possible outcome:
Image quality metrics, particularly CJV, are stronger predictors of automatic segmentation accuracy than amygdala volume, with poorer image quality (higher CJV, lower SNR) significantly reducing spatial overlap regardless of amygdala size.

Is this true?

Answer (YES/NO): NO